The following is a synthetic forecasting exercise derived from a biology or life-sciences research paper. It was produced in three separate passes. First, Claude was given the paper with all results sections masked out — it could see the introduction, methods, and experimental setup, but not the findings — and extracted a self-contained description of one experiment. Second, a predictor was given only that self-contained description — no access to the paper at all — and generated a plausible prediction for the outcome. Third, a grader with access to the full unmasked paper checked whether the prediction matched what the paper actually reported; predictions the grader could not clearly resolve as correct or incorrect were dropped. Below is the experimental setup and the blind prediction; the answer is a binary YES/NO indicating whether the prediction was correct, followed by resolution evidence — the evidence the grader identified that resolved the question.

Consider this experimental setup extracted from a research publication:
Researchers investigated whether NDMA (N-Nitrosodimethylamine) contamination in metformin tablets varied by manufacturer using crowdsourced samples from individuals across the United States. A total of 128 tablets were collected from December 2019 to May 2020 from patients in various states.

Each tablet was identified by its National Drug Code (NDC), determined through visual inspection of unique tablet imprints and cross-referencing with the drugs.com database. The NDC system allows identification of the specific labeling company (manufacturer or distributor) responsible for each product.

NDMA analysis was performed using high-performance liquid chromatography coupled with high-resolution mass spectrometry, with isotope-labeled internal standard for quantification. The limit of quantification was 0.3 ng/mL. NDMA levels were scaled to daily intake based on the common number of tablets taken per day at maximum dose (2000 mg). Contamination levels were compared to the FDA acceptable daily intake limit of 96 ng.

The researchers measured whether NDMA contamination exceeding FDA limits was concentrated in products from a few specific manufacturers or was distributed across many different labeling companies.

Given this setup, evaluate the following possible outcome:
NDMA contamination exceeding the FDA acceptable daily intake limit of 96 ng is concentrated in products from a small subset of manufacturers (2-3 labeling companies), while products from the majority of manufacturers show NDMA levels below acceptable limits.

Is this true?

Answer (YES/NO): NO